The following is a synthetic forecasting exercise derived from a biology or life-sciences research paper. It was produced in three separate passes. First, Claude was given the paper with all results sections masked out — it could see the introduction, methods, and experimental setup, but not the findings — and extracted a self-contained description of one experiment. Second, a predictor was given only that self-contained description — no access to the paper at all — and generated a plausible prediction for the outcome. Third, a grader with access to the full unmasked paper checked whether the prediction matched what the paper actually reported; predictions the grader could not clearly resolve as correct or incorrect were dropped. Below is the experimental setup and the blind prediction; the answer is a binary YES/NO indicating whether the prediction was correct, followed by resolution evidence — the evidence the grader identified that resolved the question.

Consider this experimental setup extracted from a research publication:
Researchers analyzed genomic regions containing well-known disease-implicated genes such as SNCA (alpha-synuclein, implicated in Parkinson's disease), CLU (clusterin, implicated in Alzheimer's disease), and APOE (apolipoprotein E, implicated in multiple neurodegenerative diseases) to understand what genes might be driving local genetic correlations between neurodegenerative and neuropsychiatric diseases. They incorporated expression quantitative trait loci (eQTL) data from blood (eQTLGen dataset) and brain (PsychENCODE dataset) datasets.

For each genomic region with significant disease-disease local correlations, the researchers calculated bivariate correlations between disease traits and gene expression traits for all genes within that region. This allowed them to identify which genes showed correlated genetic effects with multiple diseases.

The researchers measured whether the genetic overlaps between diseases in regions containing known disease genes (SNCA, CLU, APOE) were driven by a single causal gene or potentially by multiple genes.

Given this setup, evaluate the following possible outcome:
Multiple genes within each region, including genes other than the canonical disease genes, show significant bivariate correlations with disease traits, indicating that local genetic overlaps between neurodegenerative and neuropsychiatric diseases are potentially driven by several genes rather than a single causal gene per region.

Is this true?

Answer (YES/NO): NO